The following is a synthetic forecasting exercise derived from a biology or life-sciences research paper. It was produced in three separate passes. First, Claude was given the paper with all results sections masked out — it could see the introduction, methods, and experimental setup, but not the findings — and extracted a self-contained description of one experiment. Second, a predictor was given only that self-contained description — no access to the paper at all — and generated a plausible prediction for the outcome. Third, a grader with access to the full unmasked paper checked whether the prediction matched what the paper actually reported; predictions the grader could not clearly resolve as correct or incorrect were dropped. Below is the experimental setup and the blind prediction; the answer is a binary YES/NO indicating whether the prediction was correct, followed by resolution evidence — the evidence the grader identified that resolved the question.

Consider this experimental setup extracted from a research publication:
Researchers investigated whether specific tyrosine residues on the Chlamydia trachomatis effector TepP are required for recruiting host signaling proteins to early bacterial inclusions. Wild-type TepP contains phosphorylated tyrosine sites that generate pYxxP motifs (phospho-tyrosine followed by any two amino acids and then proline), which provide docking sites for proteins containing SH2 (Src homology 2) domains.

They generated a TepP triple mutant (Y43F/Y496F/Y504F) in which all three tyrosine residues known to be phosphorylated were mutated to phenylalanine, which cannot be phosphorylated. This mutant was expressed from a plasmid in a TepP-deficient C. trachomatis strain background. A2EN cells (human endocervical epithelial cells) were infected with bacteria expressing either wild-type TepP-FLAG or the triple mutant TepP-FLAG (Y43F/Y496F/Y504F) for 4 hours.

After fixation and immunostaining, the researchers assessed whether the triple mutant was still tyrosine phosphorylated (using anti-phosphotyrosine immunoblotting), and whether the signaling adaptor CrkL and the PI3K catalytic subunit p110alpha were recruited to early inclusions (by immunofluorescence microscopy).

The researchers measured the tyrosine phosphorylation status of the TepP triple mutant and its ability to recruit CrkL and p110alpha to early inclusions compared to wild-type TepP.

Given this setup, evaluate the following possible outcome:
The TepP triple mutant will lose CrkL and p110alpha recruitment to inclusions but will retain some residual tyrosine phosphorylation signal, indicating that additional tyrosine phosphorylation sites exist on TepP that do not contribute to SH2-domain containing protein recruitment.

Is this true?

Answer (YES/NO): NO